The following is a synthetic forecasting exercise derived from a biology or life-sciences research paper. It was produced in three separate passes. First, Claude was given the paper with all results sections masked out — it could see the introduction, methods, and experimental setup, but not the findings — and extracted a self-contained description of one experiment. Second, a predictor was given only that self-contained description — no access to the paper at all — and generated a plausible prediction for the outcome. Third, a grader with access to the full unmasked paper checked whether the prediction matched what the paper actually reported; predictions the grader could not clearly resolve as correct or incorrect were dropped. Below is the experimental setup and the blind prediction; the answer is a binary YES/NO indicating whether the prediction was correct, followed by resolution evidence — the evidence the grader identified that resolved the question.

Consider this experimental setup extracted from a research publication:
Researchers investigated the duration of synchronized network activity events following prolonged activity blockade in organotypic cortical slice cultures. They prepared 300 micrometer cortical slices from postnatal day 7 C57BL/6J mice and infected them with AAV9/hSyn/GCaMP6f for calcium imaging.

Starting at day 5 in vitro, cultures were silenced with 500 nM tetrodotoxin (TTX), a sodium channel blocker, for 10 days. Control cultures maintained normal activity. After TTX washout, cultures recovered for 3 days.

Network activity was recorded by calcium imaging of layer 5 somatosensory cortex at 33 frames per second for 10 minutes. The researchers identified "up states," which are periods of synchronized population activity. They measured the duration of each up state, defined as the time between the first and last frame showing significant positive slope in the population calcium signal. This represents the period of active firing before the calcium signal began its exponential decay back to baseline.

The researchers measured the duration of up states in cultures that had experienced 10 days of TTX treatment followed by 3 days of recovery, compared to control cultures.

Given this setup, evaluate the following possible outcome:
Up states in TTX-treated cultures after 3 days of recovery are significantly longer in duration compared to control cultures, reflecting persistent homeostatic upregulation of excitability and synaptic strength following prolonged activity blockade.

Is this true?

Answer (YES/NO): NO